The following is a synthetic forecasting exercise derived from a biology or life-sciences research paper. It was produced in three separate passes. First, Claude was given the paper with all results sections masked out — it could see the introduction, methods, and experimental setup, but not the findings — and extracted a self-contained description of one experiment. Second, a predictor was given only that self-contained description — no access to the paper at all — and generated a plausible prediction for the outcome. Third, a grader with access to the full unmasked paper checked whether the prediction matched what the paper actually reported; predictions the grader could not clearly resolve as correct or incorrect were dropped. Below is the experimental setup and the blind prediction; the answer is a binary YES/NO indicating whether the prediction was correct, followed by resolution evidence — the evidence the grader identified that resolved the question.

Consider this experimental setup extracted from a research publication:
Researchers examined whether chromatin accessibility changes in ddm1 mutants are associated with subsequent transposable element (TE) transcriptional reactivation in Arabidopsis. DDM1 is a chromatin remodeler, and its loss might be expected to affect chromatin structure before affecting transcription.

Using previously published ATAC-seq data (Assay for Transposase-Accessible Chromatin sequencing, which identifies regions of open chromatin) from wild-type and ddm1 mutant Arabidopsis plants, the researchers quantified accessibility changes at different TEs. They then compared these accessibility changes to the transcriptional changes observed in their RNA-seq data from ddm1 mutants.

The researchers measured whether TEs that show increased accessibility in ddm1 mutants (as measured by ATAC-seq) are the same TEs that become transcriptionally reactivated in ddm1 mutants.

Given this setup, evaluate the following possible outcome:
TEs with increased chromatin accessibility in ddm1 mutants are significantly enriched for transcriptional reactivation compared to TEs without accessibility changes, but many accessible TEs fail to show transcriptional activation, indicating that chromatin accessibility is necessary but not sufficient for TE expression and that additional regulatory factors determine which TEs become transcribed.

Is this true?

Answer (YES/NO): NO